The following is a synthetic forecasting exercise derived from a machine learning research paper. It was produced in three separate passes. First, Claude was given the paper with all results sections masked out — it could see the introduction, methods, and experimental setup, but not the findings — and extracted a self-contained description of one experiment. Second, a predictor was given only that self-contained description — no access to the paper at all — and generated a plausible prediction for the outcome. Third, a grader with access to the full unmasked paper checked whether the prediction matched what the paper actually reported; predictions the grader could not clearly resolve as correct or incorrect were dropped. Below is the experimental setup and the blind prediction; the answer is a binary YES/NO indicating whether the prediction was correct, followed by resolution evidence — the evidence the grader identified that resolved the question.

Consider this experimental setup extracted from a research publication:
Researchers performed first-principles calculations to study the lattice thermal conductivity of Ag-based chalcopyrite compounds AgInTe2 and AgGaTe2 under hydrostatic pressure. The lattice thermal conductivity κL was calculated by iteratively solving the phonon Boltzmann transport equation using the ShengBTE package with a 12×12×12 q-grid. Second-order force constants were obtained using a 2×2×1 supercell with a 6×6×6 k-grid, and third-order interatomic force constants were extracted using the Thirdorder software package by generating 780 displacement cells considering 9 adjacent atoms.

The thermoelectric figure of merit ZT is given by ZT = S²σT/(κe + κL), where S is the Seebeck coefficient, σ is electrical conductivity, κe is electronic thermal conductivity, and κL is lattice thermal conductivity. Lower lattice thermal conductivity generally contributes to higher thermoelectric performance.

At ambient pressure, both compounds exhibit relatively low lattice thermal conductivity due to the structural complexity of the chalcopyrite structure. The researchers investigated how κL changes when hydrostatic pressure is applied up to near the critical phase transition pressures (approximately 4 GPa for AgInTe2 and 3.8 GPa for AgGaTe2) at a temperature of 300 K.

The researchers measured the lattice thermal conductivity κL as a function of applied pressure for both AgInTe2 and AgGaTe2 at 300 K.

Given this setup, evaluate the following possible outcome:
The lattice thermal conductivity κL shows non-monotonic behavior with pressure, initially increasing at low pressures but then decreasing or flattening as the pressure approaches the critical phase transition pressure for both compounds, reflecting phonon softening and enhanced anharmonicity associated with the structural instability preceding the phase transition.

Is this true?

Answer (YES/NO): NO